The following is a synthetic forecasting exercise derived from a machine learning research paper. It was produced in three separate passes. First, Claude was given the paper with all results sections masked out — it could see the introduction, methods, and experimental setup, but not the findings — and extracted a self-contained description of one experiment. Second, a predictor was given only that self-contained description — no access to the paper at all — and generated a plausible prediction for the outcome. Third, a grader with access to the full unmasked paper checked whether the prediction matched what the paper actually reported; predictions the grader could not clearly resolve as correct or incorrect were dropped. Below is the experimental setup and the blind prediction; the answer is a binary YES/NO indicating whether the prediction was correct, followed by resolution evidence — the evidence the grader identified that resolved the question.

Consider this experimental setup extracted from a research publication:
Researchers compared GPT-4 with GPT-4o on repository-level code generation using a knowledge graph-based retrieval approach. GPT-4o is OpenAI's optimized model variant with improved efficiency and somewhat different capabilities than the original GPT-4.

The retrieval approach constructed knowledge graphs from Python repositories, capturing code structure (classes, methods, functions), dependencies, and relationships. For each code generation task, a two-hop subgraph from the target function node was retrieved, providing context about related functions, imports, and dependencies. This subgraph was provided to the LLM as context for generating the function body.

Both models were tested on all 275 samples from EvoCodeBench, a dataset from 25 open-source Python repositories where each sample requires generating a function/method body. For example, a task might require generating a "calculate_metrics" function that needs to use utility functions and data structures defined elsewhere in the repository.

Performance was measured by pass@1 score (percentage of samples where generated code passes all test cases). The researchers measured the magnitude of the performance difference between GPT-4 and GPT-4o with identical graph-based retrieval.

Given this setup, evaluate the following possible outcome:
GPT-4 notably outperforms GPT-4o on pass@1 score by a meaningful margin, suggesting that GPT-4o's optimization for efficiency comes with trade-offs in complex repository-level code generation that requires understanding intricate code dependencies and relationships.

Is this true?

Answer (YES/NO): NO